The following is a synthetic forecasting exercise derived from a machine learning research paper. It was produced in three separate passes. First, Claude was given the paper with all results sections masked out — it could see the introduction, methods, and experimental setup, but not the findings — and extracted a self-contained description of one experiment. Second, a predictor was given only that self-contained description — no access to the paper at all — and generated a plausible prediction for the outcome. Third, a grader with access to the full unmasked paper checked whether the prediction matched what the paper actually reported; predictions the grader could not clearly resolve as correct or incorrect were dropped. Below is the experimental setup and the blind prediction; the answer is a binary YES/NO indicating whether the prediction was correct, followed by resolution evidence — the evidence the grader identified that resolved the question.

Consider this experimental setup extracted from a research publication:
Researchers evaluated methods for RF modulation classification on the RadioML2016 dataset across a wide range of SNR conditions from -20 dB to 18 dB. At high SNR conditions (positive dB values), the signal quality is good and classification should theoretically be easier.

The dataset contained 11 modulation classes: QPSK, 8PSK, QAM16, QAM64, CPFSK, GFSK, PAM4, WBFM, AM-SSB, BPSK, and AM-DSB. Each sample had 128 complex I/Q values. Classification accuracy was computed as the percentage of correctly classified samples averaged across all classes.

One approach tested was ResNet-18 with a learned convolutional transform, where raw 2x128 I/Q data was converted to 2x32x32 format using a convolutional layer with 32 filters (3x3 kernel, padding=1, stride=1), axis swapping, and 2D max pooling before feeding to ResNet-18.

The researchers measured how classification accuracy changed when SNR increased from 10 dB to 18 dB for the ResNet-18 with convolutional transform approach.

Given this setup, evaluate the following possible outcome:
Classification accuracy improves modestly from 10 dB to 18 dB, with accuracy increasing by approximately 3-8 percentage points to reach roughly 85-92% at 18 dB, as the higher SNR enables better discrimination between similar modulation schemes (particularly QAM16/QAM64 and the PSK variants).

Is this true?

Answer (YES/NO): NO